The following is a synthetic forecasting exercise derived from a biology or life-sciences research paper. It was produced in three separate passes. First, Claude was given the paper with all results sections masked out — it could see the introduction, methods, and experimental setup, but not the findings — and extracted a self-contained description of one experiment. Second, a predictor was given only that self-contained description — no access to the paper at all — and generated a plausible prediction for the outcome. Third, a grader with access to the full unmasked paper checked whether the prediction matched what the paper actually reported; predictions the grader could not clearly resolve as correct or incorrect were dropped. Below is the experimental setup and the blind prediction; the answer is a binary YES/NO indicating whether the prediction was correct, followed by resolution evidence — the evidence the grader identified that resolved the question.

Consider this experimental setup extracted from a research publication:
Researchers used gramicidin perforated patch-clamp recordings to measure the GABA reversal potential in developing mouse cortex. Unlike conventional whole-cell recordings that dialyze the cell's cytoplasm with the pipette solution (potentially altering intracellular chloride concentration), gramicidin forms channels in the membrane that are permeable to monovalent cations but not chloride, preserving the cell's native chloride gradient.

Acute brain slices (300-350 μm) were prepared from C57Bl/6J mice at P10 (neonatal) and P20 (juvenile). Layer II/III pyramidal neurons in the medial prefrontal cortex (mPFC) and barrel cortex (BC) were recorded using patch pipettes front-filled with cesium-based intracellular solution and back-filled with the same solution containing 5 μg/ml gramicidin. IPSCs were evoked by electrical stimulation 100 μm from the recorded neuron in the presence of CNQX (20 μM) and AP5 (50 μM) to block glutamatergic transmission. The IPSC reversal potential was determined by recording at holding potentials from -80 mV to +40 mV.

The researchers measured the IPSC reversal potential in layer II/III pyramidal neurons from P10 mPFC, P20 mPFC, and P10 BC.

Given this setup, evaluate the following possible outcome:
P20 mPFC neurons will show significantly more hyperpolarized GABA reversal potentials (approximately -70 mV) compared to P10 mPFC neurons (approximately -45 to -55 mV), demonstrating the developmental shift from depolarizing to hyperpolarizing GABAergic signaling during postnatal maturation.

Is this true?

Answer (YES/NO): NO